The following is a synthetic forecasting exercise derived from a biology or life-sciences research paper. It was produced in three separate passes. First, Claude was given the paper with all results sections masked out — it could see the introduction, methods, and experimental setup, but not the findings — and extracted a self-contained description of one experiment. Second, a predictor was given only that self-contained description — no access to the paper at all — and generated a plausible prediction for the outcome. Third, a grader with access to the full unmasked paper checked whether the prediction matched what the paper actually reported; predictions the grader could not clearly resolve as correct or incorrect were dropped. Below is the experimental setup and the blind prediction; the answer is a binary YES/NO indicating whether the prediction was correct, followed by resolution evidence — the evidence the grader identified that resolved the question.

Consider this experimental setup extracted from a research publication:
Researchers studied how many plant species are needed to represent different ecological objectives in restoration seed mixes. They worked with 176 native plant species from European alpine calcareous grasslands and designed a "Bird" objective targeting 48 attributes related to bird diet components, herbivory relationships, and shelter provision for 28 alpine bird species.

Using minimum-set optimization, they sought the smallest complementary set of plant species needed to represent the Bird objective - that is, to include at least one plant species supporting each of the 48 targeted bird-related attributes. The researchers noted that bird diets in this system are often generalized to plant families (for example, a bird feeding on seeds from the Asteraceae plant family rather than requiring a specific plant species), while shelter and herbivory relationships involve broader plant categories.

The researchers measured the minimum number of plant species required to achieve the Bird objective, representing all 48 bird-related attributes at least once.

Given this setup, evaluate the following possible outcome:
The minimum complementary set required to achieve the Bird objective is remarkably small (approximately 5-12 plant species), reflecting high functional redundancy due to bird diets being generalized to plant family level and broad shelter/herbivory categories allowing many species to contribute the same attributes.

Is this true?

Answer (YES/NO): YES